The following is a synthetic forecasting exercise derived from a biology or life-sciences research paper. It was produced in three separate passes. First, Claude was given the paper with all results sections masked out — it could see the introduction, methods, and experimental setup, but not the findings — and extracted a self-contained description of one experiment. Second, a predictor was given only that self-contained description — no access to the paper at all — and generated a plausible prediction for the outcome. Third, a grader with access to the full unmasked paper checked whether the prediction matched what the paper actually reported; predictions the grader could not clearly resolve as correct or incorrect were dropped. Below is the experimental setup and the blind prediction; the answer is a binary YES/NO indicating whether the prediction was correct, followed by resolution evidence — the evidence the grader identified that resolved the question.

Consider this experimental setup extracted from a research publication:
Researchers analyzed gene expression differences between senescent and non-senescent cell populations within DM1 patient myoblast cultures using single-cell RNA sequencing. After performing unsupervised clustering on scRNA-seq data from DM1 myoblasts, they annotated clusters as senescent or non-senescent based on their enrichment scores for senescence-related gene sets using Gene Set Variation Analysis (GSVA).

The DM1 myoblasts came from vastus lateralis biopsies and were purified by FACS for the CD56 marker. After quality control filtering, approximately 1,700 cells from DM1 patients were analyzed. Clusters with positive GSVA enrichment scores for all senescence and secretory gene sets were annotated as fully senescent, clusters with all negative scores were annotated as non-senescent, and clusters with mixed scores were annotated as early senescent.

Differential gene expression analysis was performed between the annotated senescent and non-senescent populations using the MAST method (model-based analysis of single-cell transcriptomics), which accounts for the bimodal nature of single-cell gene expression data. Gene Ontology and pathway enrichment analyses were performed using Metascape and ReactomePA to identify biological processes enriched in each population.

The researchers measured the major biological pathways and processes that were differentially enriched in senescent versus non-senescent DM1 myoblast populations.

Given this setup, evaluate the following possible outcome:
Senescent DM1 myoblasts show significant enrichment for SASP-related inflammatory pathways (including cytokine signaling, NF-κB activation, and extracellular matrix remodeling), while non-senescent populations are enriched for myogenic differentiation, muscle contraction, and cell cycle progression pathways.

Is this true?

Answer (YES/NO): YES